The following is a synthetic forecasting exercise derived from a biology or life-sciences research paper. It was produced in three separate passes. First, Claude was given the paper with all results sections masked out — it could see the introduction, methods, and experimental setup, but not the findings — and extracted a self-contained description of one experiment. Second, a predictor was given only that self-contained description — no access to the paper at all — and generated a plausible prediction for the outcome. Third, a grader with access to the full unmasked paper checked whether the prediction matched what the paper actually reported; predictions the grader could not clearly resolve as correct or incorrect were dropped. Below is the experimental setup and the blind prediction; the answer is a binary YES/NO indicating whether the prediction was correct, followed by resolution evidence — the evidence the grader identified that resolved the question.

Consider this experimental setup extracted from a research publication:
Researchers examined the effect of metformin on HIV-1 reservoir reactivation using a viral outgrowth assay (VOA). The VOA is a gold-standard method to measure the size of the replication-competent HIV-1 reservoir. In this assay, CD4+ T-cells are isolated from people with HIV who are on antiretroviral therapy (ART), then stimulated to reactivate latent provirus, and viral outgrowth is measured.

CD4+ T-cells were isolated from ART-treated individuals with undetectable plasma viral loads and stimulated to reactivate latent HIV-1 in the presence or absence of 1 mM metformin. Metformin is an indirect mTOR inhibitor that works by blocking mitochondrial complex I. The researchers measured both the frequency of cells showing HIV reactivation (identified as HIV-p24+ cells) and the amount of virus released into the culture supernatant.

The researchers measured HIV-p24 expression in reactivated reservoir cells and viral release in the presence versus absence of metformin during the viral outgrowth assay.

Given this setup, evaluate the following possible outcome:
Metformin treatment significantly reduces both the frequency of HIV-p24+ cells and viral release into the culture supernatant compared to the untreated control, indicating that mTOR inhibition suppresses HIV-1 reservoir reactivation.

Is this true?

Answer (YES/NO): NO